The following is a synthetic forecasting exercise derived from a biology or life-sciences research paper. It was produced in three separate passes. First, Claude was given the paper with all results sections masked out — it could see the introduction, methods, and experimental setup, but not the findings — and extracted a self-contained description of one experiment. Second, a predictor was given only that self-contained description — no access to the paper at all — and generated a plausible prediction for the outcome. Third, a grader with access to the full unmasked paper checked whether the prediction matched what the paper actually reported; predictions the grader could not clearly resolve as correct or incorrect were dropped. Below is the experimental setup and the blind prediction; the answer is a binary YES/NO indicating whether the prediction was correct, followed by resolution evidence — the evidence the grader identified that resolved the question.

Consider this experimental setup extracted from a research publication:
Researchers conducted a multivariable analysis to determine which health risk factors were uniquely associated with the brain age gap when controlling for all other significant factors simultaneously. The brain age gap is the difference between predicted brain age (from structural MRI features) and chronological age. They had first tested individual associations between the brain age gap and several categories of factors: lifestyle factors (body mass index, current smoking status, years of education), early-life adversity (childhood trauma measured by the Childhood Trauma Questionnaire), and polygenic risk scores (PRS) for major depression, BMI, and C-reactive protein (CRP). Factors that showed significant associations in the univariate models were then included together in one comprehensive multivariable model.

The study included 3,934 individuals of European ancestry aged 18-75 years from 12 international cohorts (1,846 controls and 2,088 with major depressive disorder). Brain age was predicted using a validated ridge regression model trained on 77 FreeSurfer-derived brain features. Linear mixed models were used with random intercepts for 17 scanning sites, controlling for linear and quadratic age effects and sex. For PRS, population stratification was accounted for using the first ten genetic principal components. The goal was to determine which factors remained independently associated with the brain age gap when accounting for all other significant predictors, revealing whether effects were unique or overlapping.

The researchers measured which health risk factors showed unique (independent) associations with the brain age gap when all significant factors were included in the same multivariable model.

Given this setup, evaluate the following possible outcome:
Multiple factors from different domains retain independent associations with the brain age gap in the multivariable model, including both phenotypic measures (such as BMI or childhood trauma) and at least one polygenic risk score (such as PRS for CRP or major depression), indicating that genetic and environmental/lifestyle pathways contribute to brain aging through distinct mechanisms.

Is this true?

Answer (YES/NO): NO